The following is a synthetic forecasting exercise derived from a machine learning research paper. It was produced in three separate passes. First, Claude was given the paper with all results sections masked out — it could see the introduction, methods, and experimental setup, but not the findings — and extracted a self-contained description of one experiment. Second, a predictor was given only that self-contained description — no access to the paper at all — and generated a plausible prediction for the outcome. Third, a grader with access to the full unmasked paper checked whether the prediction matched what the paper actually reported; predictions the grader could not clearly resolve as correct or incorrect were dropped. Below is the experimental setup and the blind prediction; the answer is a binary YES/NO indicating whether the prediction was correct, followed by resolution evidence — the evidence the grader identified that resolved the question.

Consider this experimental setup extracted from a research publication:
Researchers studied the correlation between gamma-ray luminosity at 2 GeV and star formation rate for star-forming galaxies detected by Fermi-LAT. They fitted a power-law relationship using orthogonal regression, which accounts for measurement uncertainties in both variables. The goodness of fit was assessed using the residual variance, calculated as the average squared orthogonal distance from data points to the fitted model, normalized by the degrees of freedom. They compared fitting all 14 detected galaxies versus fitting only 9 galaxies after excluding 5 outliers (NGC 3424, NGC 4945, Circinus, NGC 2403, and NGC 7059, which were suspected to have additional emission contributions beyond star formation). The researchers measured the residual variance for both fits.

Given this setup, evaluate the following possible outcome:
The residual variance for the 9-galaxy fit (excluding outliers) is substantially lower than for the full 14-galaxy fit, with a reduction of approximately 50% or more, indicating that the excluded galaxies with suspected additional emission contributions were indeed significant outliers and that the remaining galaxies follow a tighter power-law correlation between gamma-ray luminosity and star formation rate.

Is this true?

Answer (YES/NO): NO